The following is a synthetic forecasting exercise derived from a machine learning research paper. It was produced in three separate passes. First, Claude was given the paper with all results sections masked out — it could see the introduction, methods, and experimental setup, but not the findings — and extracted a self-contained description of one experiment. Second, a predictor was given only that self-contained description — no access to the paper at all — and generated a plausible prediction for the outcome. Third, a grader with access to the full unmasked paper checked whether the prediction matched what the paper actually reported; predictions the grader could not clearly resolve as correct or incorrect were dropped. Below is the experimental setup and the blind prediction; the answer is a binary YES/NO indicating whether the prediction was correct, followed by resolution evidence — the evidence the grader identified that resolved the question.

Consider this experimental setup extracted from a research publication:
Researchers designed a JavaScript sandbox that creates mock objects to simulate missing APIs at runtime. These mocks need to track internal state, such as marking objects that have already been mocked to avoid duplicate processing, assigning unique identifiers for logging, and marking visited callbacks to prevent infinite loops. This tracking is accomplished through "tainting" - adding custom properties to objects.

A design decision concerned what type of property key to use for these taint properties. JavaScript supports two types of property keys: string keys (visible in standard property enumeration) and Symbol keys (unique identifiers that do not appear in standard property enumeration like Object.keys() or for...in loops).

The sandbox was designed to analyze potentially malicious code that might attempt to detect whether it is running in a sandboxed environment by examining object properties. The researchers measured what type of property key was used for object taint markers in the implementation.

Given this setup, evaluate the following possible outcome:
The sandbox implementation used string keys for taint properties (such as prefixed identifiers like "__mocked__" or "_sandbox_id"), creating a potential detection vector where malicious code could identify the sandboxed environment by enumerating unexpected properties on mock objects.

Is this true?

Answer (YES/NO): NO